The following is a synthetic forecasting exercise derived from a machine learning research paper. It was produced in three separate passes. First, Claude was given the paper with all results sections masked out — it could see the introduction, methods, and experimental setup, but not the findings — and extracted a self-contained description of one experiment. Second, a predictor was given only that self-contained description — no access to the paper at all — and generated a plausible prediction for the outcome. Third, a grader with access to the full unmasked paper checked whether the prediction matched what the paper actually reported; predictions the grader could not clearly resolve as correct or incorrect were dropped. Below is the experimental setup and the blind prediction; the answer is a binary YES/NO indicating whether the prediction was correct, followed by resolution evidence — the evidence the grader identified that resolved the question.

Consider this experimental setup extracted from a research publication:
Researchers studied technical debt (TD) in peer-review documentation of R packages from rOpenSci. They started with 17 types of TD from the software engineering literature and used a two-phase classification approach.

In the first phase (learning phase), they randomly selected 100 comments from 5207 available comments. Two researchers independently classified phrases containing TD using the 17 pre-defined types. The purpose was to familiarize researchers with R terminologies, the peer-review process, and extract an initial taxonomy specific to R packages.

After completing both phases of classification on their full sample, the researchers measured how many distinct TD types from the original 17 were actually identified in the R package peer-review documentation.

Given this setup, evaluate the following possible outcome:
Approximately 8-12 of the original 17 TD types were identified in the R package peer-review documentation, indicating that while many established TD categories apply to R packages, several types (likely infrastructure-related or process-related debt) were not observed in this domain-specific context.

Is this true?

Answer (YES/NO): YES